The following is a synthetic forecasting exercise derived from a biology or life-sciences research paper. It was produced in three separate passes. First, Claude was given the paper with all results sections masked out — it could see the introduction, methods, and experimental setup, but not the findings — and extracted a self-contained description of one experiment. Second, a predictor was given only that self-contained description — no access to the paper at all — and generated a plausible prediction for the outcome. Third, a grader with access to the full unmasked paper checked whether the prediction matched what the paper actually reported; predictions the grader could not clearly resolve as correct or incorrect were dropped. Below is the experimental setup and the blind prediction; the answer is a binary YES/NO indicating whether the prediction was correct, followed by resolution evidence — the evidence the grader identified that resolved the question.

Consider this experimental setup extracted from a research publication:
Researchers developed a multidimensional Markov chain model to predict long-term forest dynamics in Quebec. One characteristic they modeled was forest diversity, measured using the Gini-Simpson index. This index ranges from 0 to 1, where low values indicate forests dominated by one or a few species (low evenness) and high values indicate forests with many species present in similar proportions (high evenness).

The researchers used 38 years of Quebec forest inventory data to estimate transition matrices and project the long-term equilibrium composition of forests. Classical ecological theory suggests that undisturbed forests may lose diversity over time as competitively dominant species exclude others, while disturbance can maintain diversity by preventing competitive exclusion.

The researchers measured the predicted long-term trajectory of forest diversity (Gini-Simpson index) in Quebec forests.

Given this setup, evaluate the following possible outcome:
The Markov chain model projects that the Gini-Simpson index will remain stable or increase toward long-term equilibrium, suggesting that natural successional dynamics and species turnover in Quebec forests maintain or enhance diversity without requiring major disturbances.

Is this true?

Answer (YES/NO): YES